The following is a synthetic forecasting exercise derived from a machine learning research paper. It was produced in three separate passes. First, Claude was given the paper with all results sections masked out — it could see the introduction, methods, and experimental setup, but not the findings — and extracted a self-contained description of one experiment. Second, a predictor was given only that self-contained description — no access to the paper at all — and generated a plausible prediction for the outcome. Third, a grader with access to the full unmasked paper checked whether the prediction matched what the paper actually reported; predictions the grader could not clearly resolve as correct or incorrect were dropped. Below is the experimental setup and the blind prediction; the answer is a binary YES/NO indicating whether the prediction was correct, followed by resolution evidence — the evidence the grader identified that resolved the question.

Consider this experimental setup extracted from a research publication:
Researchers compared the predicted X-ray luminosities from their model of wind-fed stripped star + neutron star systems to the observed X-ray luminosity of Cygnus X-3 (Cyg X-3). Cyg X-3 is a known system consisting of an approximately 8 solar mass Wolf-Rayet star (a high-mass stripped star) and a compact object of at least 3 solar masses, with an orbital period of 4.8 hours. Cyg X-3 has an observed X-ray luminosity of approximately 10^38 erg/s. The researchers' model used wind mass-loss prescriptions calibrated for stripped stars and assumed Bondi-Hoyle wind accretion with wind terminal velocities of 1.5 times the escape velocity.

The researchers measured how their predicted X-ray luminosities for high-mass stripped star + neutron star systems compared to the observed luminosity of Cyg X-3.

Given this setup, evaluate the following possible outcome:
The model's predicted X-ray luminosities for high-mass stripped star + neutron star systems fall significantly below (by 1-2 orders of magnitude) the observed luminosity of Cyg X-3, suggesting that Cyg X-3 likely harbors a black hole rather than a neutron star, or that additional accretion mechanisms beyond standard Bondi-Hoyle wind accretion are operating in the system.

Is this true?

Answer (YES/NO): NO